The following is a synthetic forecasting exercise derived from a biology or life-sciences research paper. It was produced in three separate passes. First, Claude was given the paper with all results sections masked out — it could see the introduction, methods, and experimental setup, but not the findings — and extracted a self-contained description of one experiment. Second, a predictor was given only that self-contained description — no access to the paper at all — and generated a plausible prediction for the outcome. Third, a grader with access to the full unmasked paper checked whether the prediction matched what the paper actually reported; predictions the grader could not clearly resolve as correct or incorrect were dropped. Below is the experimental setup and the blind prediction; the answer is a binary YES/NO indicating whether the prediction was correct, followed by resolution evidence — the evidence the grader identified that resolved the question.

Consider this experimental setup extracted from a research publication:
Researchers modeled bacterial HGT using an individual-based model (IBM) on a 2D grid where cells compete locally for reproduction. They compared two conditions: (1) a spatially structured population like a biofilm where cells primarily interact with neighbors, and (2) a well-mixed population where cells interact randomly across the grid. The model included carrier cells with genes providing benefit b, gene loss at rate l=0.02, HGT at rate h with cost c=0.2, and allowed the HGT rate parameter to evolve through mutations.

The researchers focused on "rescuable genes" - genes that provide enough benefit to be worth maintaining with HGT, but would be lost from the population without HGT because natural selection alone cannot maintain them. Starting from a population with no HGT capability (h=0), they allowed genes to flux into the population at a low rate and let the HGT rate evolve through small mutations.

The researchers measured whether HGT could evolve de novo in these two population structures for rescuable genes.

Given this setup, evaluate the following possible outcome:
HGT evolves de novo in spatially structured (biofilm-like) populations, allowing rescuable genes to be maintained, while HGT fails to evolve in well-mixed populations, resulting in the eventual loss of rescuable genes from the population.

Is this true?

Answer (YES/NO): YES